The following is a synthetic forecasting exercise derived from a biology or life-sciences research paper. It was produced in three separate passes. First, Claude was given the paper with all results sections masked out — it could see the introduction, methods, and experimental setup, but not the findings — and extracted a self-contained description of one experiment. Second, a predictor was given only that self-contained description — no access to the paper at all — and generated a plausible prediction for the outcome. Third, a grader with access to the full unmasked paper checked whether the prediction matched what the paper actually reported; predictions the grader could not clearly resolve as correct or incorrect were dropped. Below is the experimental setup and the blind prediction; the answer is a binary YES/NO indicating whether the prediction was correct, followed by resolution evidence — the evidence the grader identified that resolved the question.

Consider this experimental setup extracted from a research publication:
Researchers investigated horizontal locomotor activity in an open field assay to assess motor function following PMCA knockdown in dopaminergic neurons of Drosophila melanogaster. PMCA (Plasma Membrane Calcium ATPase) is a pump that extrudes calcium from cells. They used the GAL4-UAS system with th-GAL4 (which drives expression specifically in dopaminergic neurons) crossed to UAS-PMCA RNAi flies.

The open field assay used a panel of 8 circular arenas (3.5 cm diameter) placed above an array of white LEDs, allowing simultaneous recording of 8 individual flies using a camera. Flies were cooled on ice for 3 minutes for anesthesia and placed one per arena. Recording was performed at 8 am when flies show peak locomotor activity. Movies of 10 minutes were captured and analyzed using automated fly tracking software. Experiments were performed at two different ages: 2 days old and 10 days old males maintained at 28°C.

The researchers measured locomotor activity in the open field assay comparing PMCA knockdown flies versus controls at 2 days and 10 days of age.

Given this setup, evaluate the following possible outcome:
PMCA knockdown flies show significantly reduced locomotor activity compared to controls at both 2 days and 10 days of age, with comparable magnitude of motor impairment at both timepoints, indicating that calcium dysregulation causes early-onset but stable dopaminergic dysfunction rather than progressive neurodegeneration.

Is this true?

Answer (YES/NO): NO